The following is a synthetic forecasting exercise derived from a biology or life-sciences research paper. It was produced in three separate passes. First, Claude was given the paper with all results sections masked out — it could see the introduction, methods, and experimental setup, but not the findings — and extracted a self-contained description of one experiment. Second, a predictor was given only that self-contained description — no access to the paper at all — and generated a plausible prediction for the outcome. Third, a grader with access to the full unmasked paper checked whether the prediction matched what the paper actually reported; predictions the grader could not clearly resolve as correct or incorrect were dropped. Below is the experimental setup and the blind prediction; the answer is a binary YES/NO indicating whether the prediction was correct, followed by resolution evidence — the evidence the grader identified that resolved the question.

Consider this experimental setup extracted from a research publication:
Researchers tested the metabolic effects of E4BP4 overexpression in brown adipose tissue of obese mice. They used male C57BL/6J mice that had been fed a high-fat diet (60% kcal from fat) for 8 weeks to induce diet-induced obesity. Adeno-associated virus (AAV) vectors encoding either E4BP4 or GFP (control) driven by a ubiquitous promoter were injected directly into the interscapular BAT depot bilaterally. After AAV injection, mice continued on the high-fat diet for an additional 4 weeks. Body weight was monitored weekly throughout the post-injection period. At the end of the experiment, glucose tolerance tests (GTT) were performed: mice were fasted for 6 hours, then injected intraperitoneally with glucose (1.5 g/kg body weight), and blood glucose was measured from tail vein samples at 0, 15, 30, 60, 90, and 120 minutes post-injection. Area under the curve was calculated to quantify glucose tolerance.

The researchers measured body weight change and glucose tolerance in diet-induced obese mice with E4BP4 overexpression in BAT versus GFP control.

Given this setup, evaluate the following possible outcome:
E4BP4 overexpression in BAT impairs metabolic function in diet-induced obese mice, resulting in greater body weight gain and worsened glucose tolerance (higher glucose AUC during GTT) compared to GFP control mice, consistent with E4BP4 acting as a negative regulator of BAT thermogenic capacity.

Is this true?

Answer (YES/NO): NO